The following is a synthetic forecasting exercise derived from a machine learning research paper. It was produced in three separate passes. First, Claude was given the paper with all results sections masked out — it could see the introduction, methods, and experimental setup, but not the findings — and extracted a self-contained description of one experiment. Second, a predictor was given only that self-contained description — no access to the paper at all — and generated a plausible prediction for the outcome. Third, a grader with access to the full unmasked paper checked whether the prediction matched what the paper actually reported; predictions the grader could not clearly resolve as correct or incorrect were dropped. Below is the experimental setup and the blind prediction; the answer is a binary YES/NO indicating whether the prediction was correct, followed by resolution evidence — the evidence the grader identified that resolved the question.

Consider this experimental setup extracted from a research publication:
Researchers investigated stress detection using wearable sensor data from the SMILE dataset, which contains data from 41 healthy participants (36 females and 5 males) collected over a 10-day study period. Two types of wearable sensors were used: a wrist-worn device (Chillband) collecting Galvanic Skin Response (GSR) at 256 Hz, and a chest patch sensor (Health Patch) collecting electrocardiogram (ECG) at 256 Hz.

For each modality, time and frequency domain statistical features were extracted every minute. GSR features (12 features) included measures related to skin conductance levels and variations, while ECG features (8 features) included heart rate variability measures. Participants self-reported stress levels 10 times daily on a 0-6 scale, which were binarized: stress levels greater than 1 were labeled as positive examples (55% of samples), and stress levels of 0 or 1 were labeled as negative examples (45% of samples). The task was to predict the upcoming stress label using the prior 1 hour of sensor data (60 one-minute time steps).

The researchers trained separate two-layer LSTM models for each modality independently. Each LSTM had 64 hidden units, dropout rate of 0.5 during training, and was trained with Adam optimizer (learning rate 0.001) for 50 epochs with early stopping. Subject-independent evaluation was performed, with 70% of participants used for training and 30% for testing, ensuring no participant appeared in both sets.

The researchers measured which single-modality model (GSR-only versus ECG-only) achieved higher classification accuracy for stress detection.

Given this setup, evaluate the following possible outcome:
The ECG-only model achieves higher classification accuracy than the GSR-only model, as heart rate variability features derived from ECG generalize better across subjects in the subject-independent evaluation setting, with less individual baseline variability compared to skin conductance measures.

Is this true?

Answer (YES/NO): NO